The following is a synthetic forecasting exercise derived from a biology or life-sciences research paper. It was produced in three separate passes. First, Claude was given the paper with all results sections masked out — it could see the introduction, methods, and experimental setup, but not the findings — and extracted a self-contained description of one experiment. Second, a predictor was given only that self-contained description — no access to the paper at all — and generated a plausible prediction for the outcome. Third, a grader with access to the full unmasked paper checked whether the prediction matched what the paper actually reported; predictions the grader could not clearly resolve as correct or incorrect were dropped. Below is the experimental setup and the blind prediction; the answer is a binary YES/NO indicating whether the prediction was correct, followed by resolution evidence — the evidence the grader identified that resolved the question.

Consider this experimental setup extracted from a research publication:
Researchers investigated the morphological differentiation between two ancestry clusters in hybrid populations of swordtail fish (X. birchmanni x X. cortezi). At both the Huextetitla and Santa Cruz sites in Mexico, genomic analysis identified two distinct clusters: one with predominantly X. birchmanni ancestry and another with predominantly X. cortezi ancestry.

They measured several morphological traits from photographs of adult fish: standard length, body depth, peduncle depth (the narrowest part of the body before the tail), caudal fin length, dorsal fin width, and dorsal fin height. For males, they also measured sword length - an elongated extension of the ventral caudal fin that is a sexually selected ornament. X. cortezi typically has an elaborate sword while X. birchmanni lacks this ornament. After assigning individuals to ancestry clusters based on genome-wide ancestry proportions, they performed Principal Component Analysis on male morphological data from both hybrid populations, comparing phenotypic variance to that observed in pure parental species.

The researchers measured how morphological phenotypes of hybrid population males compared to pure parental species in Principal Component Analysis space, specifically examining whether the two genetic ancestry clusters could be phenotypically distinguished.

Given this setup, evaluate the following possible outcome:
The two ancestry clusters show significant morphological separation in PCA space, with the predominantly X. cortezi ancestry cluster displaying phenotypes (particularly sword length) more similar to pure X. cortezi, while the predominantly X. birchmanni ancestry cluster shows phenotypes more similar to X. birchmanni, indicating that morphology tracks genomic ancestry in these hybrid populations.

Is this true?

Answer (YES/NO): YES